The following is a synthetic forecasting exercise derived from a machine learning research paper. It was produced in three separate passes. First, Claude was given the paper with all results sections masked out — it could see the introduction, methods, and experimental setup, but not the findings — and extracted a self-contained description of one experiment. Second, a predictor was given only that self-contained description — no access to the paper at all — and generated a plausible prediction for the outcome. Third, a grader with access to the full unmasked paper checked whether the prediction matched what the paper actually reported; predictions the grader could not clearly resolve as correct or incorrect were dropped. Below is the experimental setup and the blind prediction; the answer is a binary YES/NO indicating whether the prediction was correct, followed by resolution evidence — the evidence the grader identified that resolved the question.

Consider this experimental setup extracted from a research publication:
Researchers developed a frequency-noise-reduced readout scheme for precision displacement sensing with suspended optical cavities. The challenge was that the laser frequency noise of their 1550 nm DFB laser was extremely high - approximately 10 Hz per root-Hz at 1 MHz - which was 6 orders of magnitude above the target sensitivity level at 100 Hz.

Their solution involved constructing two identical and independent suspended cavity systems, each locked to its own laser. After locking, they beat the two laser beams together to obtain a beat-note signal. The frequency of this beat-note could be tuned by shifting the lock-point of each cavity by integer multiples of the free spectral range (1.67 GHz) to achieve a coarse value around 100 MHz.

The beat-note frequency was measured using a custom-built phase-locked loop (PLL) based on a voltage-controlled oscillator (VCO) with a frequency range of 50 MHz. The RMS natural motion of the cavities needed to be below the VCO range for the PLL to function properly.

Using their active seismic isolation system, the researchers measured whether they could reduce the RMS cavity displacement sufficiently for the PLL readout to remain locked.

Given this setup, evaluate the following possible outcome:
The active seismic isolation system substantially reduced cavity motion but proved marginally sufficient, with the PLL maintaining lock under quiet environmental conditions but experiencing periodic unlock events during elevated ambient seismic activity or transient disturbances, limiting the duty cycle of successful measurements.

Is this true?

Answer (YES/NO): NO